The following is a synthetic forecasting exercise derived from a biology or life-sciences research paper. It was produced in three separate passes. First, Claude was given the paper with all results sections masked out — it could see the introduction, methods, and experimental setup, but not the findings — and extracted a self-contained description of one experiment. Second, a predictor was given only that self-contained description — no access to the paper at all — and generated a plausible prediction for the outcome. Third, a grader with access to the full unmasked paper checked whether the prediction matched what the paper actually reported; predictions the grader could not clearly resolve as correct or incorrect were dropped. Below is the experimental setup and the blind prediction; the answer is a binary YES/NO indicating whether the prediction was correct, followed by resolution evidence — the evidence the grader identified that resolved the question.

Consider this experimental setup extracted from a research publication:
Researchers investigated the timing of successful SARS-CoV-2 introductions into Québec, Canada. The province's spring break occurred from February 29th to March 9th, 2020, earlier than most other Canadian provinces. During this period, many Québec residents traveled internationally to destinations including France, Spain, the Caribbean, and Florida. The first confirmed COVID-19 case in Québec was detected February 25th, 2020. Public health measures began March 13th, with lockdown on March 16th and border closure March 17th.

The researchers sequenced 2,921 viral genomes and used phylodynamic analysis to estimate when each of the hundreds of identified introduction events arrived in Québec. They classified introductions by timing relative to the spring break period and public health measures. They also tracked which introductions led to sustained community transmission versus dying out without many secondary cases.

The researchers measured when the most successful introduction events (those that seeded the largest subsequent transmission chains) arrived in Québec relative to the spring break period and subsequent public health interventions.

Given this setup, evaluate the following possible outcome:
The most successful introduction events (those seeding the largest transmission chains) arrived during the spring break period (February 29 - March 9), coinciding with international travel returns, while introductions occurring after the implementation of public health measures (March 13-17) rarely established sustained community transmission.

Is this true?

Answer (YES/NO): YES